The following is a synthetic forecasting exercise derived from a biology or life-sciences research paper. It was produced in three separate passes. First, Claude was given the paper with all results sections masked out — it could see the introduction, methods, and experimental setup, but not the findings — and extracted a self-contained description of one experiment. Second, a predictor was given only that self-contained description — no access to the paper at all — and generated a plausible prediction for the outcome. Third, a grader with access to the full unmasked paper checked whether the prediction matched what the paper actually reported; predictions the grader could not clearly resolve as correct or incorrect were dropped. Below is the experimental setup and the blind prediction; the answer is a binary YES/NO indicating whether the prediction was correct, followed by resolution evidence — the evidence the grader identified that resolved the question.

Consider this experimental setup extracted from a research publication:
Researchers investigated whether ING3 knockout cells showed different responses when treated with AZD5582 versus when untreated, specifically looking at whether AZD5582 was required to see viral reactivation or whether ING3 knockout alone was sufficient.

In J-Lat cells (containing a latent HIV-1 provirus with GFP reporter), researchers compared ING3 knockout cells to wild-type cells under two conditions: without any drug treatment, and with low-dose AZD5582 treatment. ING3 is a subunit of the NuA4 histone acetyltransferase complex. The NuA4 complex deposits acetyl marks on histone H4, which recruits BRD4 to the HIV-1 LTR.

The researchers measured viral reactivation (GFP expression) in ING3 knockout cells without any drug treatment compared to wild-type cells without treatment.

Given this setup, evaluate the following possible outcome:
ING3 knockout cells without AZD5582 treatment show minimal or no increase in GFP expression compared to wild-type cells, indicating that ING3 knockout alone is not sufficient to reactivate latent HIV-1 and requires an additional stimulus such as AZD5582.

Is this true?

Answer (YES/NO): YES